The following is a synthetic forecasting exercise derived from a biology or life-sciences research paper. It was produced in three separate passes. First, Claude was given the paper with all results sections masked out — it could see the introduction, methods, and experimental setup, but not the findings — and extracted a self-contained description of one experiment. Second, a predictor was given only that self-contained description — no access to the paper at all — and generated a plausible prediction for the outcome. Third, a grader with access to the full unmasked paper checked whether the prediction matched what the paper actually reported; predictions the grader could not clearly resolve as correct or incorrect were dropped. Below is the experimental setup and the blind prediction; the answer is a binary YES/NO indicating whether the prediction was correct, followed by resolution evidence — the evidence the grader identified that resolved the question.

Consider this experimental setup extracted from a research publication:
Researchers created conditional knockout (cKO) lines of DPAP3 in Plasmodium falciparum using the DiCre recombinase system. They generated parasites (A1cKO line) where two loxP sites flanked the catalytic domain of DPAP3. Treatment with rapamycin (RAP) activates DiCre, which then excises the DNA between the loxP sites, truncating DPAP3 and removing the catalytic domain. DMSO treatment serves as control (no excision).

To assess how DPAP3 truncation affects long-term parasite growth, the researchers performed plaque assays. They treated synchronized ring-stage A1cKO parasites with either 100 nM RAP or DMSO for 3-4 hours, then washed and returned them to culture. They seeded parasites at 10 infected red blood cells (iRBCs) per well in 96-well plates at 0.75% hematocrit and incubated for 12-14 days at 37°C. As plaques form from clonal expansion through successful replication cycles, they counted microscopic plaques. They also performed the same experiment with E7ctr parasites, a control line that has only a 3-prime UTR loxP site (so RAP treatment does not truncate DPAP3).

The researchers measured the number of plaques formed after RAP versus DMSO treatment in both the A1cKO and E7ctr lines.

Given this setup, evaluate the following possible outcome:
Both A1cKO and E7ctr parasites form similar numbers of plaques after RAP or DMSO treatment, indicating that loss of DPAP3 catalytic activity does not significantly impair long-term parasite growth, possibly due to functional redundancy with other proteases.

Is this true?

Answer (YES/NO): NO